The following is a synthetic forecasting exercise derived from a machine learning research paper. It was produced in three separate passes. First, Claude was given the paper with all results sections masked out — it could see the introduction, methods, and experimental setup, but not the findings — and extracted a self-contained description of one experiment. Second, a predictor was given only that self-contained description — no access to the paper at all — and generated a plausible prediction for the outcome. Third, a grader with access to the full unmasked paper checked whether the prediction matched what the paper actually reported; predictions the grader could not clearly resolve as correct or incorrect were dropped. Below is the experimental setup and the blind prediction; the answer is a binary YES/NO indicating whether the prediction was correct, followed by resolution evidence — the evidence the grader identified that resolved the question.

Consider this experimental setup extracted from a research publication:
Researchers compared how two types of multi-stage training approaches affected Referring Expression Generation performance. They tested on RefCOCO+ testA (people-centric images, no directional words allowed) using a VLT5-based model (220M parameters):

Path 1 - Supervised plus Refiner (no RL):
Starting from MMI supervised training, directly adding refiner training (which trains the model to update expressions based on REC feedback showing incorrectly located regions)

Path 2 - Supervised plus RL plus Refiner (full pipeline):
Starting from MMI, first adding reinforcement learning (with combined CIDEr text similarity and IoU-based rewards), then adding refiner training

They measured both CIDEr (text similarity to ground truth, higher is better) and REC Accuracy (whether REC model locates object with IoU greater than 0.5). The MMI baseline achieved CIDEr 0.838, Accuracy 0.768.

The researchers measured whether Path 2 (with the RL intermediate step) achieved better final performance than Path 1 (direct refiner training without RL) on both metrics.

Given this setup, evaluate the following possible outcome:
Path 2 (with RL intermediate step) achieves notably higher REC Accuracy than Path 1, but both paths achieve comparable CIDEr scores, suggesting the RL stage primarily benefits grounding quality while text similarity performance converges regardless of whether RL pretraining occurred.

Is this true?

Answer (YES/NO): NO